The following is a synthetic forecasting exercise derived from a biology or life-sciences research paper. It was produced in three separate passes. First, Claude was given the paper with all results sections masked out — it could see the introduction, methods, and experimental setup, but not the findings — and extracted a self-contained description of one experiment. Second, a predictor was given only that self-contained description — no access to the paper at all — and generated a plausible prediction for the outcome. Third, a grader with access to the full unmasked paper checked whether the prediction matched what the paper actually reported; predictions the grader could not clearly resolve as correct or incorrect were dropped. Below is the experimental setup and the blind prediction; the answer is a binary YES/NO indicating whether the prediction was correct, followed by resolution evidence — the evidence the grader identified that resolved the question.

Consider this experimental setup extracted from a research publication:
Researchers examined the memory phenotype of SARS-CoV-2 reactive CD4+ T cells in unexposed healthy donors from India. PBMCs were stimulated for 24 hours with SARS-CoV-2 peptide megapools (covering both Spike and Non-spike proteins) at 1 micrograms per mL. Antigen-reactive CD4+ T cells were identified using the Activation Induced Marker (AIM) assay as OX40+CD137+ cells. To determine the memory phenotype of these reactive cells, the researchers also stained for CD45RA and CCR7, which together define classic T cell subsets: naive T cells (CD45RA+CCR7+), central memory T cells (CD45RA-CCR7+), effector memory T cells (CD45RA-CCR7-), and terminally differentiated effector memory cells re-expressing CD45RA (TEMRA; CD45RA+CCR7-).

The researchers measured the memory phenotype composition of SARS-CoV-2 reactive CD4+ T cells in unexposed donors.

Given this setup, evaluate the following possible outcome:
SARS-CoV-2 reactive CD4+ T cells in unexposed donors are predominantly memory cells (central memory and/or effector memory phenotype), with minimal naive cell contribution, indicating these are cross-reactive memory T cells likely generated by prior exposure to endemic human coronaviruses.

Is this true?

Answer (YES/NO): YES